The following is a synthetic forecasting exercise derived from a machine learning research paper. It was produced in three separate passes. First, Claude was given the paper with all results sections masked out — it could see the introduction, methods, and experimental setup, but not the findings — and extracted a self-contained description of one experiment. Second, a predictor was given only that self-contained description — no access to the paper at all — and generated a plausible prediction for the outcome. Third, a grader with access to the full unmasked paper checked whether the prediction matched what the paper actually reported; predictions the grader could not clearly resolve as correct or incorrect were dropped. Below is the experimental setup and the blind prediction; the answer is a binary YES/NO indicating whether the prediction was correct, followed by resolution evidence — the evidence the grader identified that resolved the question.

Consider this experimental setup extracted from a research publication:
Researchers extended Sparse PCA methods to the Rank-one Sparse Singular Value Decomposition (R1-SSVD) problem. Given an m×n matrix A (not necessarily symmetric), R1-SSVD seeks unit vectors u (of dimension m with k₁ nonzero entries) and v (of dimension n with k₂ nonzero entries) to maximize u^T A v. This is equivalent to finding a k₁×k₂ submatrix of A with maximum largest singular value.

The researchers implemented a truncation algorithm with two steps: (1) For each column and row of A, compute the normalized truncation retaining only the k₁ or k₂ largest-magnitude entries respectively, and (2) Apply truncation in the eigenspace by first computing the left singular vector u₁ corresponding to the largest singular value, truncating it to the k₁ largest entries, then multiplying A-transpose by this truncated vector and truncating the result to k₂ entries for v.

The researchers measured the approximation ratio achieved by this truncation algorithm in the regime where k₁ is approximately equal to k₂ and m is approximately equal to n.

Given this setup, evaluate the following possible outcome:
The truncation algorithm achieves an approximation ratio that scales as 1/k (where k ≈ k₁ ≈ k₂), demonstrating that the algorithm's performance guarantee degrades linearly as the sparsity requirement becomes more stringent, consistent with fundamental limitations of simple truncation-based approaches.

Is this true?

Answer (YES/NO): NO